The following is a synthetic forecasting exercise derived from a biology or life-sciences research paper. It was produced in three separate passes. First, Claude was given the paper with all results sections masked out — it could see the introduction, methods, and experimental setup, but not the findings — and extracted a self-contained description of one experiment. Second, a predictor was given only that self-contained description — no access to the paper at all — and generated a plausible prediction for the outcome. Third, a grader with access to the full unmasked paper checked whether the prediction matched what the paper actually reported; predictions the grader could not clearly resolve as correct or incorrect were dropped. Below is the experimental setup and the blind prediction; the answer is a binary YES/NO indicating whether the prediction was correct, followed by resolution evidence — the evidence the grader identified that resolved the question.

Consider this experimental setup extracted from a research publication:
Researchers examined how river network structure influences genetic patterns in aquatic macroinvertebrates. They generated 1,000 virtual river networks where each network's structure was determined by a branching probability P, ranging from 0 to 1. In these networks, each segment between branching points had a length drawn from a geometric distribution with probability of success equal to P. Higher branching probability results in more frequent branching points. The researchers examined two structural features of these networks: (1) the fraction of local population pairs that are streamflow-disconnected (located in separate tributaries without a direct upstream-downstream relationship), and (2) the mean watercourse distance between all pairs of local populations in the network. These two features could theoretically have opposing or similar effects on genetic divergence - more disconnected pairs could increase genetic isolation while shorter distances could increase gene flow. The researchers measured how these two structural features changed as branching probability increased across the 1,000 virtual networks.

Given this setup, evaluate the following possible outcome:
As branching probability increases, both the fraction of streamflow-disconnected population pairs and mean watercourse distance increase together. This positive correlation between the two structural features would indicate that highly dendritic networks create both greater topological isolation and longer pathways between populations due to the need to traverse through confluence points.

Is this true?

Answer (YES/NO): NO